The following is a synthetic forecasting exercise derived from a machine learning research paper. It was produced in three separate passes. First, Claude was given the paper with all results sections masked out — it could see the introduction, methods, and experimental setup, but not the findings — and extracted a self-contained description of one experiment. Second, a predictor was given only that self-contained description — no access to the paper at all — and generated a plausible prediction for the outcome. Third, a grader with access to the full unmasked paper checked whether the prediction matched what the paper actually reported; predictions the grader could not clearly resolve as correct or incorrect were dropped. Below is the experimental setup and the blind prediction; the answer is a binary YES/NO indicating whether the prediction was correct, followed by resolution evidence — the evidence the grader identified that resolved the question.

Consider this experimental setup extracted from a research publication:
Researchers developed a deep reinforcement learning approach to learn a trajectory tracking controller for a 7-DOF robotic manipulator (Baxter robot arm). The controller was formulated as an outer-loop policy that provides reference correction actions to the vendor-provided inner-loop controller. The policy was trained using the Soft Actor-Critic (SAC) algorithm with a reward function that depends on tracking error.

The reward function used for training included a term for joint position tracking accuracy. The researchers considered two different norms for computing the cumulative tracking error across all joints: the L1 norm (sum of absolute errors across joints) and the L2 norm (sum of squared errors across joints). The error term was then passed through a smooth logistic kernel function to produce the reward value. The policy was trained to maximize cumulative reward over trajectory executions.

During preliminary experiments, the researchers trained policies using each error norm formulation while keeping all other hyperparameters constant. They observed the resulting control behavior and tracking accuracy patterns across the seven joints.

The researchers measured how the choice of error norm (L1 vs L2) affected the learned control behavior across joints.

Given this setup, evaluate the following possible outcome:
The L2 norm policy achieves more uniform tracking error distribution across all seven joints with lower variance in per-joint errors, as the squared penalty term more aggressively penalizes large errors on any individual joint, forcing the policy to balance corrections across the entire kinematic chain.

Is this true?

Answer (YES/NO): NO